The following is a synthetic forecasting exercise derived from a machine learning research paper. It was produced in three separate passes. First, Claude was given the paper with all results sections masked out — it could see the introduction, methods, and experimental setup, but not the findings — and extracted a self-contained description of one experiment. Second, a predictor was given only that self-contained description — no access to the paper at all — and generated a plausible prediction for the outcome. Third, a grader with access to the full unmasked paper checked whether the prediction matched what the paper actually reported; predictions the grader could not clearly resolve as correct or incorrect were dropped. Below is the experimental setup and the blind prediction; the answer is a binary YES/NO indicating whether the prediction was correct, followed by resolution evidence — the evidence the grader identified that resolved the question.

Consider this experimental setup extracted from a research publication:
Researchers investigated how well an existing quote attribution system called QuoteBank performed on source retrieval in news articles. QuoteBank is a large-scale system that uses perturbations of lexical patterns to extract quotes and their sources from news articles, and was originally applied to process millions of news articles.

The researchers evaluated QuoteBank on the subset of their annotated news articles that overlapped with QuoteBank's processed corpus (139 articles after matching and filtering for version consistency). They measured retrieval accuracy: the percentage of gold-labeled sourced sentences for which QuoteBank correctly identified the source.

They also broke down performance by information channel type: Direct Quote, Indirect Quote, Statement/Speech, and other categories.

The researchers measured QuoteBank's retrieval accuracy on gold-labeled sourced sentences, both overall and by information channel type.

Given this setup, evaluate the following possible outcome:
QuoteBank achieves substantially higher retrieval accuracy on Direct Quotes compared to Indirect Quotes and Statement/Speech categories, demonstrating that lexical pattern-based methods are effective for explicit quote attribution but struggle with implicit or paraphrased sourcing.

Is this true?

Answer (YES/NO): NO